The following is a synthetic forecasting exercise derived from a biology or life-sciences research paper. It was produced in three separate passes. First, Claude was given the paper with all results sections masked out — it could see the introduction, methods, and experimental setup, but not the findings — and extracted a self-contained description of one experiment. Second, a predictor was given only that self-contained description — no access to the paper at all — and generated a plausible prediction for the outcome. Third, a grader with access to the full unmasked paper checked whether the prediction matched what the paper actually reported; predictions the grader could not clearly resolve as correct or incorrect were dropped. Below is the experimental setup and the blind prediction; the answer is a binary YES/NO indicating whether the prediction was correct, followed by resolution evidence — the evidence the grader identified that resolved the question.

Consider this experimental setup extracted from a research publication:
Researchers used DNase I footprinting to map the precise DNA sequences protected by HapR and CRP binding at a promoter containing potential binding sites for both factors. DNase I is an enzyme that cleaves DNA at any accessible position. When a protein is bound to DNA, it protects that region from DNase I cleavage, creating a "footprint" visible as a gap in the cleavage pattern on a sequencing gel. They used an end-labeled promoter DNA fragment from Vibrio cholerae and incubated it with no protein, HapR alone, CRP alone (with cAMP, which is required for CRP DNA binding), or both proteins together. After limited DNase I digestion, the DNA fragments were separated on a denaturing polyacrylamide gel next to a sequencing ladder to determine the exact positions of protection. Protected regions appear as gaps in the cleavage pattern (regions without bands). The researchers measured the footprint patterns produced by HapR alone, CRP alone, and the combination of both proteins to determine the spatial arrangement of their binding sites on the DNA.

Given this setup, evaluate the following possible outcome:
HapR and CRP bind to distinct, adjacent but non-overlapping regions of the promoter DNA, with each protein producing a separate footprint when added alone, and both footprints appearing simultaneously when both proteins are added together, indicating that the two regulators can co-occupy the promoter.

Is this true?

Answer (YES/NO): NO